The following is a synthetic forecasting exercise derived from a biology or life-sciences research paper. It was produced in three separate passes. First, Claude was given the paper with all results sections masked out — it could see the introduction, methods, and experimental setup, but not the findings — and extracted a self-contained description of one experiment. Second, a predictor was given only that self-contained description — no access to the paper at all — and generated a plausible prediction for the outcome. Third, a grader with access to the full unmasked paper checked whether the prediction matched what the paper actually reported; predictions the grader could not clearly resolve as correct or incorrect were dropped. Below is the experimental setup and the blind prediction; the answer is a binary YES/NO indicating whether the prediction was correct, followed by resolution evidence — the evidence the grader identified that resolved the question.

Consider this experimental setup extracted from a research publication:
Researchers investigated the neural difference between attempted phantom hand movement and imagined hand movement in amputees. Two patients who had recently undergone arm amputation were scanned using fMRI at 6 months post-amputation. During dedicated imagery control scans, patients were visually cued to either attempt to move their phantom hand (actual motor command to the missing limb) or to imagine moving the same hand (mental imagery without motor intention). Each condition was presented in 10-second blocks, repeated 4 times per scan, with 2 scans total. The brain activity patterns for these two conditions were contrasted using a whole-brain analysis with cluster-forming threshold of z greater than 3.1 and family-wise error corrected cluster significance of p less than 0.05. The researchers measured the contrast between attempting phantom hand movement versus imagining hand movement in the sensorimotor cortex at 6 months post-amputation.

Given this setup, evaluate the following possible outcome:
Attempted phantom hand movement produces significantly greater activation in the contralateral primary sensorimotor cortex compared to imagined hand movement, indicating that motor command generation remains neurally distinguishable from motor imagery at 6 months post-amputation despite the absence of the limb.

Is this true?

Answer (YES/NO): YES